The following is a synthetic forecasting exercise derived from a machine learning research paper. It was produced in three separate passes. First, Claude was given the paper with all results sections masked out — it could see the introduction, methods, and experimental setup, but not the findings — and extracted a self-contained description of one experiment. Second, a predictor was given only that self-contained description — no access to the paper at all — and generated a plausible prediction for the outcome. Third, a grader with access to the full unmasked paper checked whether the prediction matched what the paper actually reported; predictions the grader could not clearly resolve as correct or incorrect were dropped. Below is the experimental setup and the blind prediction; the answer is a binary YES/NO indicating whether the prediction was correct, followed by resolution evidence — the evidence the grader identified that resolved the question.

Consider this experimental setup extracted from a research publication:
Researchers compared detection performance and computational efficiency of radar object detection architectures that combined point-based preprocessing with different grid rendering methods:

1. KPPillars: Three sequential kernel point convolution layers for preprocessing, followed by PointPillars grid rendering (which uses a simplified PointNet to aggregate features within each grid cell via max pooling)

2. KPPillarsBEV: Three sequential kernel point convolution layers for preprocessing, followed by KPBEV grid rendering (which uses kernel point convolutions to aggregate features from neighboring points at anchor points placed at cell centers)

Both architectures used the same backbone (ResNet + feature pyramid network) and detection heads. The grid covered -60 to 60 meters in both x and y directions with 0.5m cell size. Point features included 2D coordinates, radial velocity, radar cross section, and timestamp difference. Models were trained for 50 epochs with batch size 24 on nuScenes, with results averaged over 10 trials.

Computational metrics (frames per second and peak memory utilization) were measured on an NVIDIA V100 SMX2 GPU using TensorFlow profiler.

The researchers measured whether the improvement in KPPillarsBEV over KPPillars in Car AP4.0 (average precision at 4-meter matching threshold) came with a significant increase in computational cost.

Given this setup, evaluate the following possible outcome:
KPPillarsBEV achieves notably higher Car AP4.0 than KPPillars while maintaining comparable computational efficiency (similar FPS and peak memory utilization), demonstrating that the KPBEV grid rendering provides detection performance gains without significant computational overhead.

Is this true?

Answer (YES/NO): NO